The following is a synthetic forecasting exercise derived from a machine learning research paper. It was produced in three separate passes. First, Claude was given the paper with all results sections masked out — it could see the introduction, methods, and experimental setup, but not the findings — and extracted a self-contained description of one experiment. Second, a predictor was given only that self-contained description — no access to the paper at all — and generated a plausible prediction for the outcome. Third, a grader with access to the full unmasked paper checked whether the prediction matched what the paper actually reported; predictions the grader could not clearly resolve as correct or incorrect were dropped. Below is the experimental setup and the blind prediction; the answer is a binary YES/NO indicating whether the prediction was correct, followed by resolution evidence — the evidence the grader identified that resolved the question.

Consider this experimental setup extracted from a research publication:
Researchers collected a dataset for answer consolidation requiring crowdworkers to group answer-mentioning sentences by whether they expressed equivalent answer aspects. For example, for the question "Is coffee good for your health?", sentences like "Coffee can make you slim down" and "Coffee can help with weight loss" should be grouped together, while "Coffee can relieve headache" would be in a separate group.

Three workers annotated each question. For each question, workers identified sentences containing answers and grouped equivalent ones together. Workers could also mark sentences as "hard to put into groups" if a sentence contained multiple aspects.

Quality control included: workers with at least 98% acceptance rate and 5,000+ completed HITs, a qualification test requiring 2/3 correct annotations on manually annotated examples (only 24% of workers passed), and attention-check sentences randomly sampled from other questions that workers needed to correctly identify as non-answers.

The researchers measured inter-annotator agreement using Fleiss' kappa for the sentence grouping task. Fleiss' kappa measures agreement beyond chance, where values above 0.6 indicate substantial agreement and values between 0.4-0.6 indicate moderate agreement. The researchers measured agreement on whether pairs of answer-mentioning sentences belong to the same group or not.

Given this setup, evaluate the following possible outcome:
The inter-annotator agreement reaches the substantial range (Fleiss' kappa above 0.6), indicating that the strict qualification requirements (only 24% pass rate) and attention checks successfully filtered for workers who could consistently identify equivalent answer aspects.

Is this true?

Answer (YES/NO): NO